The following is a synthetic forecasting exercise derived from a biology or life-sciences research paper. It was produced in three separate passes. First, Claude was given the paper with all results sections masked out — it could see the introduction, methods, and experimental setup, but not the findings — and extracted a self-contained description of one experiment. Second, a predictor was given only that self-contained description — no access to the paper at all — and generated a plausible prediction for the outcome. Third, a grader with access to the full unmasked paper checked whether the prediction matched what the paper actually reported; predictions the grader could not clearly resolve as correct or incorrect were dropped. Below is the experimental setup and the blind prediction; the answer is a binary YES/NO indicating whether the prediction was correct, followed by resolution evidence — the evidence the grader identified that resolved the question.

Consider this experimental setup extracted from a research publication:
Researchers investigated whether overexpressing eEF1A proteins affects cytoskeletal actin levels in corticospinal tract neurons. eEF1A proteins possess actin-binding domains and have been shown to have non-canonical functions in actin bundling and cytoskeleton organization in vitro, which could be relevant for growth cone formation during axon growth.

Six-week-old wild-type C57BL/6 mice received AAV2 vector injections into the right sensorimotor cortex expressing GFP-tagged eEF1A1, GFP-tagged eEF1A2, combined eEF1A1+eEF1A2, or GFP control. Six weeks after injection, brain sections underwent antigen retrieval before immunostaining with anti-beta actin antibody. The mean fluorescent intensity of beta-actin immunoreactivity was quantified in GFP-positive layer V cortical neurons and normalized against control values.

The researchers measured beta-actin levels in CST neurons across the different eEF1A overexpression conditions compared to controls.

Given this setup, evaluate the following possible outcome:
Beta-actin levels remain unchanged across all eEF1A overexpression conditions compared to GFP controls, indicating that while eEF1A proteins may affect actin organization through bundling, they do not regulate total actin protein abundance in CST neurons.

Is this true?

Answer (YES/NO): NO